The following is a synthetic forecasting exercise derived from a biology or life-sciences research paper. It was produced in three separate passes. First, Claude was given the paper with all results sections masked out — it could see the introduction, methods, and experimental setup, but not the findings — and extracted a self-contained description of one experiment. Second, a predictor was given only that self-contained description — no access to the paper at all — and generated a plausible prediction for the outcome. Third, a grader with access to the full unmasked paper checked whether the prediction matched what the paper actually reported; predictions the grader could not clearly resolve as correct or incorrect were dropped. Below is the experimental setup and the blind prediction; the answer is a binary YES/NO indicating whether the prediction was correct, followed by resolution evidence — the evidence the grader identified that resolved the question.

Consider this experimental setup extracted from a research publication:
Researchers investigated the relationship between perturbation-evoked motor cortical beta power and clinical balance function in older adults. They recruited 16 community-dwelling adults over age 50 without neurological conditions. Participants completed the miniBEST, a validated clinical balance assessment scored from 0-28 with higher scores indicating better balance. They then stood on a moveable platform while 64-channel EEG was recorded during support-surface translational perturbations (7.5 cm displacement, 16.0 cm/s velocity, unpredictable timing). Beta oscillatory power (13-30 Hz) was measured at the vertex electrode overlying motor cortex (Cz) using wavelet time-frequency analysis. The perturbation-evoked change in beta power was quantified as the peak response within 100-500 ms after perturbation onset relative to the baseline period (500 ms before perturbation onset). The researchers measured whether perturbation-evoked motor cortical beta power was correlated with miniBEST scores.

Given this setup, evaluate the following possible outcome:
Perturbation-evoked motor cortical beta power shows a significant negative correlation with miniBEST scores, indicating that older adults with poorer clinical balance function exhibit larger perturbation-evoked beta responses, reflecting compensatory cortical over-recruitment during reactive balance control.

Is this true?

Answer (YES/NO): NO